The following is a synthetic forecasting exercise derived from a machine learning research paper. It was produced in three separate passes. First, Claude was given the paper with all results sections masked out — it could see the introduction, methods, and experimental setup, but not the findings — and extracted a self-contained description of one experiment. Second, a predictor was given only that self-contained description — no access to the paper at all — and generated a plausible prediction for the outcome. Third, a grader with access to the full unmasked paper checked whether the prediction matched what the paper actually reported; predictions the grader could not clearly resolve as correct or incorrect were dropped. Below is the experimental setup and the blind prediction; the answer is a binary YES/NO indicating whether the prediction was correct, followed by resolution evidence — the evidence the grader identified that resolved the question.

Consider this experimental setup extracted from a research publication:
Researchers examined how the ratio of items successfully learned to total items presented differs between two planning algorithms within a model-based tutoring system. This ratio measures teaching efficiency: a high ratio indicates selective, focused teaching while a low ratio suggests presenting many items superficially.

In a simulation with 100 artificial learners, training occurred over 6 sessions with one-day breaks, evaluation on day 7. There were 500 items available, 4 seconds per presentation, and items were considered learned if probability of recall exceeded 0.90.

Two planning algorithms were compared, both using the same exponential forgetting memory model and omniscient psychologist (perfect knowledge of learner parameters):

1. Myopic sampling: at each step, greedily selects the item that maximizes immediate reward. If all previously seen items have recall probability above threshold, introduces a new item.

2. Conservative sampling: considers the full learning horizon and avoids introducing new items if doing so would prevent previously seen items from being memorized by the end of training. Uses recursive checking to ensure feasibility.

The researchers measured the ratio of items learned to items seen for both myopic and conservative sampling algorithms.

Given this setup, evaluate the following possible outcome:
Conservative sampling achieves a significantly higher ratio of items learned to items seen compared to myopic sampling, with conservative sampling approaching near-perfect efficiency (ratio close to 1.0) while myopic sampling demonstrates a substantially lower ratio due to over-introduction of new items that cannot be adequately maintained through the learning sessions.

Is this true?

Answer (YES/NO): YES